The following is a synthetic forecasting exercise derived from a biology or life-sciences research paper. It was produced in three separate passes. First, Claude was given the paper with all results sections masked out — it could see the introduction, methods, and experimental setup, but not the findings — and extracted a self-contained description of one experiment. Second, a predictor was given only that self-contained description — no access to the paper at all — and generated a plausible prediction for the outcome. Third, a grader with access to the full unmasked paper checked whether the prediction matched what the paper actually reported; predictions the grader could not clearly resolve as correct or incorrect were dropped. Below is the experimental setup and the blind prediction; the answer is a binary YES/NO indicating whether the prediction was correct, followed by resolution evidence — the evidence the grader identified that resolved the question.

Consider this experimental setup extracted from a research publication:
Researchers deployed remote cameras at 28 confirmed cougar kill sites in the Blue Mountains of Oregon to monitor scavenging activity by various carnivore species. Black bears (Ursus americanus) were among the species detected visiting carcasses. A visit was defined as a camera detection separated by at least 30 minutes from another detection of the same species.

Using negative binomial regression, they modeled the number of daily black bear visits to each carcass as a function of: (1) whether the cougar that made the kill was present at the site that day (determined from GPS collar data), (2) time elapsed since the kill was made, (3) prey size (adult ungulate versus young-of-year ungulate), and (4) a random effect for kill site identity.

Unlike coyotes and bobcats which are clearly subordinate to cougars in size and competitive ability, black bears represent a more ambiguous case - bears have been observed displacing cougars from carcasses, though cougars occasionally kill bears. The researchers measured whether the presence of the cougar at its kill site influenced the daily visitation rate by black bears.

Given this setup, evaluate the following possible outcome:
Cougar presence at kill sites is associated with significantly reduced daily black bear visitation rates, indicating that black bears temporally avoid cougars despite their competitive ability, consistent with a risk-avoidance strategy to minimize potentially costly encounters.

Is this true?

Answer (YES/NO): NO